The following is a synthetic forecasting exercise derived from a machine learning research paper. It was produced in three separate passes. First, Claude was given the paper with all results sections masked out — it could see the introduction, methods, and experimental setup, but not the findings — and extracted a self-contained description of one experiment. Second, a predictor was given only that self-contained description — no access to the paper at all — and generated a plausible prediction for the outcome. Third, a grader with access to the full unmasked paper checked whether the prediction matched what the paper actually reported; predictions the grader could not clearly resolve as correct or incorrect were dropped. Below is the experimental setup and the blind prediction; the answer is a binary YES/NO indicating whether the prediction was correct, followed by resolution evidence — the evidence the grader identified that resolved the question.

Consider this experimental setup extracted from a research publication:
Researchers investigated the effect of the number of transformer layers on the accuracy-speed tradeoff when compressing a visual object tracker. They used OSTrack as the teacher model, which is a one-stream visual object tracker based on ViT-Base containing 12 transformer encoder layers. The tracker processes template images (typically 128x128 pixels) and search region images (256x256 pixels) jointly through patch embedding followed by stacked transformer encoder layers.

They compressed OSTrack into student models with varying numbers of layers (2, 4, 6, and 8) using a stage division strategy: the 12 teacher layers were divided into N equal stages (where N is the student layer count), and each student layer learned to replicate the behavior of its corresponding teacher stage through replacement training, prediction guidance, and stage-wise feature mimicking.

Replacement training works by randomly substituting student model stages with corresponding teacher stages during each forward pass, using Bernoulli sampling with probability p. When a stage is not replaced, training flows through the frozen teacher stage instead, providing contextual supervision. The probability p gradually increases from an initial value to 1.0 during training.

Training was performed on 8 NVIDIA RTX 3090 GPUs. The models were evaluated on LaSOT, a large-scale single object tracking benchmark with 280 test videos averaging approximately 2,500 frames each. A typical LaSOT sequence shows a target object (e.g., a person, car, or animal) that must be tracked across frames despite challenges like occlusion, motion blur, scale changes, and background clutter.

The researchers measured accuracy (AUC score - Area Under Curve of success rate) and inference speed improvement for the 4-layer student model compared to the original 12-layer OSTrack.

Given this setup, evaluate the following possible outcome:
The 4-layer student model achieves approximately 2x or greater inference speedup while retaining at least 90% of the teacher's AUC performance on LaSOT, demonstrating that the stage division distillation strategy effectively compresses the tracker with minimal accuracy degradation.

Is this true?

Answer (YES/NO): YES